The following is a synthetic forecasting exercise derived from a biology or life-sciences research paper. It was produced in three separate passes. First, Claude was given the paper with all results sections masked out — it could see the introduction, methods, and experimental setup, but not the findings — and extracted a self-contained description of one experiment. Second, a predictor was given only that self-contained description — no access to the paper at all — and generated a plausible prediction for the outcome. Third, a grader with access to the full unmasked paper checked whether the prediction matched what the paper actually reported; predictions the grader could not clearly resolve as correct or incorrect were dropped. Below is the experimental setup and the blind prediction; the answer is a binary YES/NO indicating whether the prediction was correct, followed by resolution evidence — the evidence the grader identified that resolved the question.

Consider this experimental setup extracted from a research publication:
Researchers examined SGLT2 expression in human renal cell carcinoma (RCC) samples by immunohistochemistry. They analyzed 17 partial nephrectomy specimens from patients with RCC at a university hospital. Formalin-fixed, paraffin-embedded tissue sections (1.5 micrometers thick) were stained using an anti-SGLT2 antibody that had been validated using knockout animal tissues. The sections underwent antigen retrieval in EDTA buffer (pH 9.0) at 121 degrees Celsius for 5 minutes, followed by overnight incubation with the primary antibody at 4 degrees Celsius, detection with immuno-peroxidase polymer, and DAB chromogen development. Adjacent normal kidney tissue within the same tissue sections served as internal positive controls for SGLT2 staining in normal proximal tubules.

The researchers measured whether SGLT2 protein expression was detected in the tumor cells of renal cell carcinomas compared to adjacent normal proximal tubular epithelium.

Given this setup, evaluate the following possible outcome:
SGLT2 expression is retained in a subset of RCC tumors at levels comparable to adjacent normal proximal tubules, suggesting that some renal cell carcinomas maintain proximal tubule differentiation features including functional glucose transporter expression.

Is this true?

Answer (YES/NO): NO